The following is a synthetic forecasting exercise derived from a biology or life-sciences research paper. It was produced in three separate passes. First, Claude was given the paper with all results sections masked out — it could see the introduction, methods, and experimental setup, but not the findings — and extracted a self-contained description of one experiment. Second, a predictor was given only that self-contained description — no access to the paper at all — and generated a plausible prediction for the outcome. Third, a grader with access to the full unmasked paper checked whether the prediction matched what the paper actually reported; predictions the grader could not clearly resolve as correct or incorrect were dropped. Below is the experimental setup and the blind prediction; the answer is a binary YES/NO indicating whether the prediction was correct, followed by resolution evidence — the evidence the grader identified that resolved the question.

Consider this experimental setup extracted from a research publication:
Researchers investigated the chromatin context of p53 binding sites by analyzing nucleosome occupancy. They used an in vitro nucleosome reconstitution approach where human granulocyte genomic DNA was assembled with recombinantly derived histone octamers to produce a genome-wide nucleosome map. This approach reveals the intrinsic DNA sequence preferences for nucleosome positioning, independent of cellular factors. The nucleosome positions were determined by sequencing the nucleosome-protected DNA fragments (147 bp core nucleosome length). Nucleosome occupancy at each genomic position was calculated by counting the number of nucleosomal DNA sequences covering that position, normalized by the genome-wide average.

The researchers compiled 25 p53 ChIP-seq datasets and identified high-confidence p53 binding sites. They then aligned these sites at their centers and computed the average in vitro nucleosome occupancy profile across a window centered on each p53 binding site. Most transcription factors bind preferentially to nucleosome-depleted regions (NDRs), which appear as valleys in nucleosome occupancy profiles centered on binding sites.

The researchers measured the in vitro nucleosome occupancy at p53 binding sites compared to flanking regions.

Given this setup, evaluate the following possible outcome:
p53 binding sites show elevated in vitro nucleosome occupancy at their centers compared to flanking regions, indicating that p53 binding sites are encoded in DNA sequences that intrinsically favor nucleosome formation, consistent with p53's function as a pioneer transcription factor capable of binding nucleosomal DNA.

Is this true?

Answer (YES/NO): YES